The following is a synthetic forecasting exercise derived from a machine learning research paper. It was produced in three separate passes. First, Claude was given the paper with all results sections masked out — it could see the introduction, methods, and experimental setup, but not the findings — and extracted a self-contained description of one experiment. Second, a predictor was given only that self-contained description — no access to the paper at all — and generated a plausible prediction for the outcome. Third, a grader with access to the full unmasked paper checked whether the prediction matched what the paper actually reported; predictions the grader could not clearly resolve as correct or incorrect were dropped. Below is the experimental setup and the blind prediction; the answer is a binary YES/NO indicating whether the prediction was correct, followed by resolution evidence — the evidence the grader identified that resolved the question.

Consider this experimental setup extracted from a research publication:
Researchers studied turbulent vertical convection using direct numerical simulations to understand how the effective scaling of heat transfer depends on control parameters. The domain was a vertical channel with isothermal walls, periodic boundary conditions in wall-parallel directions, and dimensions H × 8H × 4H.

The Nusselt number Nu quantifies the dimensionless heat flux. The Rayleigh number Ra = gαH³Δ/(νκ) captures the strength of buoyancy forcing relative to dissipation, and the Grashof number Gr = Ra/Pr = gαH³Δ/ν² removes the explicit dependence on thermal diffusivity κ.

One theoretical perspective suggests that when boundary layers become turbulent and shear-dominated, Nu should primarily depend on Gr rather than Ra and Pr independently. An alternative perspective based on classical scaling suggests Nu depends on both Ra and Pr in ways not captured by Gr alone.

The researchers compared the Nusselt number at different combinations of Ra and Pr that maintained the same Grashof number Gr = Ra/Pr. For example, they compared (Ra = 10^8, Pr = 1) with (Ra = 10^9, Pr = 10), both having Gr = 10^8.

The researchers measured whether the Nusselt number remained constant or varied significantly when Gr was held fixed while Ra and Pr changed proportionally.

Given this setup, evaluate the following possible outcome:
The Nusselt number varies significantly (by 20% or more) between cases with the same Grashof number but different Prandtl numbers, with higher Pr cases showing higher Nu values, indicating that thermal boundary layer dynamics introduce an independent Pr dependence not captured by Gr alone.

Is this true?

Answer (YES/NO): YES